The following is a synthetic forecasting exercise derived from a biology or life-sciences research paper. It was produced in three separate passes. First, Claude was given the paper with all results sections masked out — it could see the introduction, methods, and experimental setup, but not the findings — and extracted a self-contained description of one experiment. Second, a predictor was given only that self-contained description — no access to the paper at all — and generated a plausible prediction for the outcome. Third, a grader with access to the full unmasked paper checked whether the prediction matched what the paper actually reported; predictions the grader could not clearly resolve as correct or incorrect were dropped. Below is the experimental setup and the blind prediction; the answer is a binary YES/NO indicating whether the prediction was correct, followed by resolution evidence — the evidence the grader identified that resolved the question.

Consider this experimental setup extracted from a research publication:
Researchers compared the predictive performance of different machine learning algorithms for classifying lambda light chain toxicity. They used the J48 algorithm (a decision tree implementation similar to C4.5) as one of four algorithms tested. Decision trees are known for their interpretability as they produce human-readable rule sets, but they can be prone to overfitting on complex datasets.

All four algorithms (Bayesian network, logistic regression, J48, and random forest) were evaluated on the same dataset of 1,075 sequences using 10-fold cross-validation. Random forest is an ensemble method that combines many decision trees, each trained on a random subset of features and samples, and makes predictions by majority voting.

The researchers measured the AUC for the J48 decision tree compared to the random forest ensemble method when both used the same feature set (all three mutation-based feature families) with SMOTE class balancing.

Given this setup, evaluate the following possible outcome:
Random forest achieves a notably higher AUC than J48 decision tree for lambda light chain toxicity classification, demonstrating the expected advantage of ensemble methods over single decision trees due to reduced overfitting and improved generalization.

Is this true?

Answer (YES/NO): YES